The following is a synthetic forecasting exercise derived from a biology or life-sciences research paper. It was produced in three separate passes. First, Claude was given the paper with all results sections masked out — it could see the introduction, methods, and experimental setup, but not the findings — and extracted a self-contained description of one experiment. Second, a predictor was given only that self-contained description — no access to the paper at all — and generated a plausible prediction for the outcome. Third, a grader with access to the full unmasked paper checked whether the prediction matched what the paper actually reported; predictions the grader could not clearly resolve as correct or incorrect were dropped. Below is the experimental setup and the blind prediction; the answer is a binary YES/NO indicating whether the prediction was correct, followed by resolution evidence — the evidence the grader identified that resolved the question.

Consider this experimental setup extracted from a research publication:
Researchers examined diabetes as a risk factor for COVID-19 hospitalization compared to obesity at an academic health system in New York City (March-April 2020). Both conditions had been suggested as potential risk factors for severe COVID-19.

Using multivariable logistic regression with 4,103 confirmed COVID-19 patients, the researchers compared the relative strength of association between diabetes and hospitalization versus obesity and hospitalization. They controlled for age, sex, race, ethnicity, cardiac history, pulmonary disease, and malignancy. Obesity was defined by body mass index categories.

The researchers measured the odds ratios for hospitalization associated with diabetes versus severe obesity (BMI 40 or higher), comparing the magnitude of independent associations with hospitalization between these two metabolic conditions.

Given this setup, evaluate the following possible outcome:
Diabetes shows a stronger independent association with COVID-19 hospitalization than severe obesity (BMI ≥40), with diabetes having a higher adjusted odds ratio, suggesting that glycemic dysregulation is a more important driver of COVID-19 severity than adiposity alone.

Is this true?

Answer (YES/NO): NO